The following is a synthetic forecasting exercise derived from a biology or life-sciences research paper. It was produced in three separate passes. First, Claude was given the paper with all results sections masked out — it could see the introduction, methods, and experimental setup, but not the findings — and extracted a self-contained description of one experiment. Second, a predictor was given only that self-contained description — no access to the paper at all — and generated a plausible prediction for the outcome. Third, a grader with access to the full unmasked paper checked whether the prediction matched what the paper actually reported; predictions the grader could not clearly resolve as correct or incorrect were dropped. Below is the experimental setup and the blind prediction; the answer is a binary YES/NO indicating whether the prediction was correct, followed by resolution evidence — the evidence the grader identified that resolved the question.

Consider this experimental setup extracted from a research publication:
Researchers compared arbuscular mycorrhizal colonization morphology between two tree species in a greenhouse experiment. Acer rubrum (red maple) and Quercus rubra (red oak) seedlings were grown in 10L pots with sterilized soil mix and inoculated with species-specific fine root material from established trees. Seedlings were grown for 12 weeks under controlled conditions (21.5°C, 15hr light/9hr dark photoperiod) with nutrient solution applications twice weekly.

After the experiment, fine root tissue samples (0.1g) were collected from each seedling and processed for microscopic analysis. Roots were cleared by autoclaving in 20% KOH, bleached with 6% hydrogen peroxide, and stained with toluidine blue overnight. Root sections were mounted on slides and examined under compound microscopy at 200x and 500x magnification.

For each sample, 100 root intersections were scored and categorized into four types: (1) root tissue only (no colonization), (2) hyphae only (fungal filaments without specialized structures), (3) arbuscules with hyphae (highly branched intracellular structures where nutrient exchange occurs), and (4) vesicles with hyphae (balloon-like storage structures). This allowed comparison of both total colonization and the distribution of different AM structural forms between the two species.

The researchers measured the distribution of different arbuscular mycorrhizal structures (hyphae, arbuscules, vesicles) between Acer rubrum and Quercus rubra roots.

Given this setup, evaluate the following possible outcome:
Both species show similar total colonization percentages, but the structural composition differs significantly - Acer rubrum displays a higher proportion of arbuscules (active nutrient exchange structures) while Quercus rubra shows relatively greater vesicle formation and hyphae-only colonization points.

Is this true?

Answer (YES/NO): NO